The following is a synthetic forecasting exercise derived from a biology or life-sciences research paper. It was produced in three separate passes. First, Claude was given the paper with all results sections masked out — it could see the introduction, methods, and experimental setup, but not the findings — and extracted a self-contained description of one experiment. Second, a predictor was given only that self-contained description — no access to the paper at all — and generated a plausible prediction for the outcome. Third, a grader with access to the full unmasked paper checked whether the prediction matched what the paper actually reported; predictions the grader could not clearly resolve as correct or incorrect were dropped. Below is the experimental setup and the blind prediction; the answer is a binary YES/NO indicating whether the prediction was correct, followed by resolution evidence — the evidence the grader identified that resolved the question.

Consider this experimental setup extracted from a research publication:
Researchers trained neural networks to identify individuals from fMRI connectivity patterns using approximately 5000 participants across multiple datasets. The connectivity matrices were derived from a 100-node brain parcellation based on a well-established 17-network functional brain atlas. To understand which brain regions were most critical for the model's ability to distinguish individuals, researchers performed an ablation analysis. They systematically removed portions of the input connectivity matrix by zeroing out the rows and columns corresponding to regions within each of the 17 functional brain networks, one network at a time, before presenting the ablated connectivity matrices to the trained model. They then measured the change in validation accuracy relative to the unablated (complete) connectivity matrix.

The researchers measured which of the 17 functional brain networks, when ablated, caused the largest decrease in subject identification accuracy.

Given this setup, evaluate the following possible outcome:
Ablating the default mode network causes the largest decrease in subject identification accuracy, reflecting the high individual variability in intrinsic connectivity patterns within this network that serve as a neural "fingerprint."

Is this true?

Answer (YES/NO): NO